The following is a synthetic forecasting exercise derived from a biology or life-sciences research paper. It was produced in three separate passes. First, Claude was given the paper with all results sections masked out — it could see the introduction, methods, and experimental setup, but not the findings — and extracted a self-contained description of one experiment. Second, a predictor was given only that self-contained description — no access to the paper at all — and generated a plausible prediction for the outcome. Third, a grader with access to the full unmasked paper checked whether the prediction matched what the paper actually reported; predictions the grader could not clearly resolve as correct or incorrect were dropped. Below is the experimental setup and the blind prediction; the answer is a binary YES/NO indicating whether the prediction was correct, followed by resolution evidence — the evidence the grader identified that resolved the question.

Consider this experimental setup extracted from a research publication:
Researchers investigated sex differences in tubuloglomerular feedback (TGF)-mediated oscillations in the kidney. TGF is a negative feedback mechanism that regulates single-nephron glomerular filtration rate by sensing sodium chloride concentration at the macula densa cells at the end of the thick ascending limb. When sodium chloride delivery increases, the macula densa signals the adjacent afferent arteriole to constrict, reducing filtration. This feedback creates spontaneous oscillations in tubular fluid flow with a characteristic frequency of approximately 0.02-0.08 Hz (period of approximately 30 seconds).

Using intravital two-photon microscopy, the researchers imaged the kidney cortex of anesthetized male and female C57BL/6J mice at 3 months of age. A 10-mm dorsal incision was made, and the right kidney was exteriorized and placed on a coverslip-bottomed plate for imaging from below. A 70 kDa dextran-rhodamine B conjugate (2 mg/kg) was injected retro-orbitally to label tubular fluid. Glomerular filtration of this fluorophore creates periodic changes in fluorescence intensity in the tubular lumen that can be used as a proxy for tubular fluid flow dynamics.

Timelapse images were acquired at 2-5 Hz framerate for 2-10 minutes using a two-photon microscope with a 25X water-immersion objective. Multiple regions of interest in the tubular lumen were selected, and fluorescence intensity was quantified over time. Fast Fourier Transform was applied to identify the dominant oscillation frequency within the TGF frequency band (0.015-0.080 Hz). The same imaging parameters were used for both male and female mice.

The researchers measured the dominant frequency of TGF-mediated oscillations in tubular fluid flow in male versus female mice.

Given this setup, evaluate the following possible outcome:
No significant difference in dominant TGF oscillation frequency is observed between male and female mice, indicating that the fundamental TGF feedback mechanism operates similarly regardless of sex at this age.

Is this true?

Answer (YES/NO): NO